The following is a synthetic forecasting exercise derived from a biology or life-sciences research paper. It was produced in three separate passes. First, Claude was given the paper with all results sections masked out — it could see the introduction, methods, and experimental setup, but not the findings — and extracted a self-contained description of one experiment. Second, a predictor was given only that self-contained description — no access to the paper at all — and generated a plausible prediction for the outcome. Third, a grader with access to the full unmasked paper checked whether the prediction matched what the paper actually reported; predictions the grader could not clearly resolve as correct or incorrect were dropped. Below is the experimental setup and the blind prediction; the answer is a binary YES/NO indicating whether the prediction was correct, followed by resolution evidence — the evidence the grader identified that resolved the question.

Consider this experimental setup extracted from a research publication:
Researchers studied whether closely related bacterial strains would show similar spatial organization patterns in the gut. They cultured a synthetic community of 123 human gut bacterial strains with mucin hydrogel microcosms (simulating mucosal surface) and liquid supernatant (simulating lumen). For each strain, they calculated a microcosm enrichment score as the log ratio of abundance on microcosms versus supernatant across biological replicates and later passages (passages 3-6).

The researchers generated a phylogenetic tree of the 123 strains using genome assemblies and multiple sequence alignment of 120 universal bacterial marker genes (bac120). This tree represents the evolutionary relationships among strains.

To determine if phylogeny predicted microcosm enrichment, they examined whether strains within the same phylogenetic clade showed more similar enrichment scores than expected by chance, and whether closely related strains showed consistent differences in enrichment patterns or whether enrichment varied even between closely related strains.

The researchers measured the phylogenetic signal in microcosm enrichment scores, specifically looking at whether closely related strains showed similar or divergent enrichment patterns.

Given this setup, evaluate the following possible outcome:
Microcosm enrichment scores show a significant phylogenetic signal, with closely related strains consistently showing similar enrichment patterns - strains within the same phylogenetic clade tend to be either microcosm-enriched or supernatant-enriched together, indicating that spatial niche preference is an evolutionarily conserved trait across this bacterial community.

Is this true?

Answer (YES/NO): NO